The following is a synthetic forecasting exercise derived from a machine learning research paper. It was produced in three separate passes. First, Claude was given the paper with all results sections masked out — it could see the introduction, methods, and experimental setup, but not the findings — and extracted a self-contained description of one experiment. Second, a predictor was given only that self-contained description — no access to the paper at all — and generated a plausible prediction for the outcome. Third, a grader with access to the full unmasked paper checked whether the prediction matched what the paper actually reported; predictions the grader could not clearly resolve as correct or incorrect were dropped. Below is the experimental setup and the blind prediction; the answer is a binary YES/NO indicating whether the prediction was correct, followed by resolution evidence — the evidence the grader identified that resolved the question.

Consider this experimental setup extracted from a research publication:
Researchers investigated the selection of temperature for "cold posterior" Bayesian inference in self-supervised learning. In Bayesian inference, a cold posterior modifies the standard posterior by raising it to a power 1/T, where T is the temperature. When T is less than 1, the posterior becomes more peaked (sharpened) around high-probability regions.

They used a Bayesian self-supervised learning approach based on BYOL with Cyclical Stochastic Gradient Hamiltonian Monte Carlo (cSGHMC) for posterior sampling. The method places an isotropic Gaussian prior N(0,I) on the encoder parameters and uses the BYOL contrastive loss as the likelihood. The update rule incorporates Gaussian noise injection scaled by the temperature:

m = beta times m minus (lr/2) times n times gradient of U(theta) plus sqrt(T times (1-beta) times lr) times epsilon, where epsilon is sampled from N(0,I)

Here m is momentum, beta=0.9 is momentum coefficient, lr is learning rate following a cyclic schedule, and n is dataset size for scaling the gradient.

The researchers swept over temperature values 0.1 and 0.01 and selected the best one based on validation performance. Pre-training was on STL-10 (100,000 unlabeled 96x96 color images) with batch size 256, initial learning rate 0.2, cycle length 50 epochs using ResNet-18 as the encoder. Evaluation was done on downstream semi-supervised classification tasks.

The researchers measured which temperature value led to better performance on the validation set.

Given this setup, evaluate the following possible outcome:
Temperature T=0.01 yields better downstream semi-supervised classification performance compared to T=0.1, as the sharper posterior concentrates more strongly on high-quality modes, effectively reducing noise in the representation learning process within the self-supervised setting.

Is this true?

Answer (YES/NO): NO